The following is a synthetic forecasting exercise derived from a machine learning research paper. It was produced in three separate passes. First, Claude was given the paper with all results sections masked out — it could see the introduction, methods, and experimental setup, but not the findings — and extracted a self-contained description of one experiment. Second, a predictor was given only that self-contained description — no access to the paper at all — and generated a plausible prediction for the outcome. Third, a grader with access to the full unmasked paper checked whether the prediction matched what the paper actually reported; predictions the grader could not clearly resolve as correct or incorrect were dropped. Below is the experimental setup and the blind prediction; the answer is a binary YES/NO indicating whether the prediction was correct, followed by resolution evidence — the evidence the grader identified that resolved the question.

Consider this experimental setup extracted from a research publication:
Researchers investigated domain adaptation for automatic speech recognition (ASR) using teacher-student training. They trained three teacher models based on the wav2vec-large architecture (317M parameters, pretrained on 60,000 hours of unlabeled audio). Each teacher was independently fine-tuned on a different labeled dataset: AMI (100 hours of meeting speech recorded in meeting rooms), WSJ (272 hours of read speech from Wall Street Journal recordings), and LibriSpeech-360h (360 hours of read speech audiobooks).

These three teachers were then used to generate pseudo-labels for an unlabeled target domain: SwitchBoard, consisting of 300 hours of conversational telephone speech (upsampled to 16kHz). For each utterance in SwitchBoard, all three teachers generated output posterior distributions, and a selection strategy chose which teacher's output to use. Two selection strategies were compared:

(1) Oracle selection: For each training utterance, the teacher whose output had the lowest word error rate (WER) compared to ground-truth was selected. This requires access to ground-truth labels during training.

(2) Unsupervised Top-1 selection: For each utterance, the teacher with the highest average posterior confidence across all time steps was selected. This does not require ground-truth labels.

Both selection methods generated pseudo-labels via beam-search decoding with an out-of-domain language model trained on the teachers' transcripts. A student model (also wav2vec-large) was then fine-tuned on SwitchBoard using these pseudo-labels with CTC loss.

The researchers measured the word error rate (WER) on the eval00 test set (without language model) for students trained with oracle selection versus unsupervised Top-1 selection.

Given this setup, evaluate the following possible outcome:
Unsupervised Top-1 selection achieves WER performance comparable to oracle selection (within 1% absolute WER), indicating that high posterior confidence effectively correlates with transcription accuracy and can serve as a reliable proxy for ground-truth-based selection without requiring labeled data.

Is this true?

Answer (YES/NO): NO